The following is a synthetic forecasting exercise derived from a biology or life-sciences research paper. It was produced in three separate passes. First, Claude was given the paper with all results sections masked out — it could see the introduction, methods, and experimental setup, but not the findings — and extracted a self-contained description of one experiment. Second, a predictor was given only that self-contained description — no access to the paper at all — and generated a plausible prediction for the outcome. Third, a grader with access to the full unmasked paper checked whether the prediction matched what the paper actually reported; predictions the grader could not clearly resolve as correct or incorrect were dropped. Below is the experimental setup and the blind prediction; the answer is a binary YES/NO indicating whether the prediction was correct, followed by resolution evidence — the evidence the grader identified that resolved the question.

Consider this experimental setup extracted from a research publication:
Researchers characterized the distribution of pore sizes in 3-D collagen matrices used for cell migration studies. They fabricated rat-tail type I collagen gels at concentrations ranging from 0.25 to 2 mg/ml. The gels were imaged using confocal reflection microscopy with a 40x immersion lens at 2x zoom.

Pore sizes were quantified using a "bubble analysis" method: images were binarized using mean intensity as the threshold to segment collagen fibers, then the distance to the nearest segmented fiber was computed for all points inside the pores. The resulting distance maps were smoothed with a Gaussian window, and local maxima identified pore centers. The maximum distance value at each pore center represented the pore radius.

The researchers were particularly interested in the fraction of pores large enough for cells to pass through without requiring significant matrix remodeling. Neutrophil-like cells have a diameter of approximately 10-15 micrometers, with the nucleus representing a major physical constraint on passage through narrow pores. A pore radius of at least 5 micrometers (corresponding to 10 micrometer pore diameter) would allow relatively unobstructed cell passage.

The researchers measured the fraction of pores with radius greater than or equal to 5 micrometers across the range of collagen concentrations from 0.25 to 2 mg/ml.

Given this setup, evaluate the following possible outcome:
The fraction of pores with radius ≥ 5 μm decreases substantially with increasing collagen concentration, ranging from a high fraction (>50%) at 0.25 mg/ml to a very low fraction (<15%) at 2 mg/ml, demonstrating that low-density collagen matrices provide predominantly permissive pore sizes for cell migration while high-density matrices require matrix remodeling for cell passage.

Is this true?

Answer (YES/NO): NO